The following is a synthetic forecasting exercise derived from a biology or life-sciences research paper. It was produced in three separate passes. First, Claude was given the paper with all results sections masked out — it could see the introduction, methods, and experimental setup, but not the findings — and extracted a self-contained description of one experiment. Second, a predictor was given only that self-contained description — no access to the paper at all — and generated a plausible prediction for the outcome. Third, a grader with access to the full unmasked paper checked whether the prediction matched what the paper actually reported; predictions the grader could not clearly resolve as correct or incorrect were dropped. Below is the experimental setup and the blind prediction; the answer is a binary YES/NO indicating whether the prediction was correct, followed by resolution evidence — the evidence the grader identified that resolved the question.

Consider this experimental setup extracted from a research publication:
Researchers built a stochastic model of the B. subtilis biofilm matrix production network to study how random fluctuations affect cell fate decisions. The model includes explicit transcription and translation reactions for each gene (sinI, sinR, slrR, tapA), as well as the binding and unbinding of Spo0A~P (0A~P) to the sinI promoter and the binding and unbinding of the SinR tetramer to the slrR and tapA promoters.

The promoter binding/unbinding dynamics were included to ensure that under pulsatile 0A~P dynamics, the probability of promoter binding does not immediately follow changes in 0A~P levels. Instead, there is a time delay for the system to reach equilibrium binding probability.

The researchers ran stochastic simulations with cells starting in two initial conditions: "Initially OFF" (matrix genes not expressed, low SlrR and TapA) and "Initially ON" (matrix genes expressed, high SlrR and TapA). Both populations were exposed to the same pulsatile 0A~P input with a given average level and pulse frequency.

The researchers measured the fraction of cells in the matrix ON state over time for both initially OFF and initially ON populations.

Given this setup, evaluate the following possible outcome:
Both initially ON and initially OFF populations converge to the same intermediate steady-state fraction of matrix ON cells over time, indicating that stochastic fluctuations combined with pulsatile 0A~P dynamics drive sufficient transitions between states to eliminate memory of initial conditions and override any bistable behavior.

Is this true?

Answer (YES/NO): YES